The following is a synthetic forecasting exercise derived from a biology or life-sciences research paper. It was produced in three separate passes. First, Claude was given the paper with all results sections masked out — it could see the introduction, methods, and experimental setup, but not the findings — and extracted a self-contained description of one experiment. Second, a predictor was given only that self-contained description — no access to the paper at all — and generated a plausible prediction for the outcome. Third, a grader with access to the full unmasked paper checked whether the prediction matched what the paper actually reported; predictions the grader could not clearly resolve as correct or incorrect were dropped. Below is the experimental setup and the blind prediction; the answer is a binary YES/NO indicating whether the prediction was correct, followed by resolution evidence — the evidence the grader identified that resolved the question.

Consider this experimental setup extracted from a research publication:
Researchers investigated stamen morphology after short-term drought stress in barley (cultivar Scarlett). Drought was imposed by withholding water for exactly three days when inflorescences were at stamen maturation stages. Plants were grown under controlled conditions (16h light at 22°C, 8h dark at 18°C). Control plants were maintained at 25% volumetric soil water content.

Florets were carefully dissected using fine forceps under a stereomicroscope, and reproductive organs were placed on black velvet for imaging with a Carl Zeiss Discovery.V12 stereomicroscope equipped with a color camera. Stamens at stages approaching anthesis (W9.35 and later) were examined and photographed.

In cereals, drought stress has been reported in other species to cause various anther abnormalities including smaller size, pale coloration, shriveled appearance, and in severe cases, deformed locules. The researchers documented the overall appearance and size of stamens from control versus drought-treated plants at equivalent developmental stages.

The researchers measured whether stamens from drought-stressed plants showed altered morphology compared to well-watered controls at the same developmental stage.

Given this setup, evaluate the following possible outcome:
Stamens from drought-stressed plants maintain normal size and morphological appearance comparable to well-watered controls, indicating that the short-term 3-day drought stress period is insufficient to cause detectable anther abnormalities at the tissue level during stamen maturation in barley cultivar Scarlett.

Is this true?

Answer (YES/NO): NO